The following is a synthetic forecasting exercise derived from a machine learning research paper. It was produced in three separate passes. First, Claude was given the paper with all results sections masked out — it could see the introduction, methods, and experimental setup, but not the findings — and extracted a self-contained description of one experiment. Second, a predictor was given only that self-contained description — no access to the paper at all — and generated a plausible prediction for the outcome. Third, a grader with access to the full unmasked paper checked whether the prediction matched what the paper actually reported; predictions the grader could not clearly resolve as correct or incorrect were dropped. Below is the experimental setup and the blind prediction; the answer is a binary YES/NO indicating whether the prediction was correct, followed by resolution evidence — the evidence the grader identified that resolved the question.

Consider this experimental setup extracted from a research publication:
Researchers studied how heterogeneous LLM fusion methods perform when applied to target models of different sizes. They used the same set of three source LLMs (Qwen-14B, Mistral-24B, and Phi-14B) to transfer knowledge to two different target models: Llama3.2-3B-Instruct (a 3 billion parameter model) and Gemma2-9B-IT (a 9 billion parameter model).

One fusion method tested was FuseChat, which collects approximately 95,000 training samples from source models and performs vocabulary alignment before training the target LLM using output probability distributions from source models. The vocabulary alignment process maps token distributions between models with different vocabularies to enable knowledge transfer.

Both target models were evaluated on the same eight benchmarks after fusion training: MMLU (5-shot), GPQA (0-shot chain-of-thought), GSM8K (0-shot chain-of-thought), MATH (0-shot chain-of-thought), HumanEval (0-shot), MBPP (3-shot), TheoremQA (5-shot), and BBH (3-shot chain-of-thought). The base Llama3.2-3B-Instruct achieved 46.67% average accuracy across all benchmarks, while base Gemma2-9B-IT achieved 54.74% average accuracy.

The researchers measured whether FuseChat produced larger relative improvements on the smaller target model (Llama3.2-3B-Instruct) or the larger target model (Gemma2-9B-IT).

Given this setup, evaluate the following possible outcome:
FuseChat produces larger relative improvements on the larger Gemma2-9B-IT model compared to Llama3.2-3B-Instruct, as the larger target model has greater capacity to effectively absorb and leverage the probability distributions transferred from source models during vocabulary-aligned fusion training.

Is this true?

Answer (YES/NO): YES